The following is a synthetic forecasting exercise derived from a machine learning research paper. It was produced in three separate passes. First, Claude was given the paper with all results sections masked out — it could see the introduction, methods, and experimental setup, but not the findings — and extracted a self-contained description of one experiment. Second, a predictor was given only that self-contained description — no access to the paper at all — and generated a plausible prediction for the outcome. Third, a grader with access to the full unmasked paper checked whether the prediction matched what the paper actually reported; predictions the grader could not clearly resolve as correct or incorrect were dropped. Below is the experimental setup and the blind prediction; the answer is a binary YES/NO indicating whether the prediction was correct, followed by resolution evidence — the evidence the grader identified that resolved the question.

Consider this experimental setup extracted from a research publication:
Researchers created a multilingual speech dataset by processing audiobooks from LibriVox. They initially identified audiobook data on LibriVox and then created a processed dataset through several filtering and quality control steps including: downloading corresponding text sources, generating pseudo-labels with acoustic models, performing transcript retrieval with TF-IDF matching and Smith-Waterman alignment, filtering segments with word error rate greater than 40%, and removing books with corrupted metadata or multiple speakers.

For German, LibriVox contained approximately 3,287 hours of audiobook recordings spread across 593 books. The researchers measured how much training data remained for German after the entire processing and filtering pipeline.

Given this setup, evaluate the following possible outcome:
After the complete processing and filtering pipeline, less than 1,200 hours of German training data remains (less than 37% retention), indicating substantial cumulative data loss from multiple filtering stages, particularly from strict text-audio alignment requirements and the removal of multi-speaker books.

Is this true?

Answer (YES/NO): NO